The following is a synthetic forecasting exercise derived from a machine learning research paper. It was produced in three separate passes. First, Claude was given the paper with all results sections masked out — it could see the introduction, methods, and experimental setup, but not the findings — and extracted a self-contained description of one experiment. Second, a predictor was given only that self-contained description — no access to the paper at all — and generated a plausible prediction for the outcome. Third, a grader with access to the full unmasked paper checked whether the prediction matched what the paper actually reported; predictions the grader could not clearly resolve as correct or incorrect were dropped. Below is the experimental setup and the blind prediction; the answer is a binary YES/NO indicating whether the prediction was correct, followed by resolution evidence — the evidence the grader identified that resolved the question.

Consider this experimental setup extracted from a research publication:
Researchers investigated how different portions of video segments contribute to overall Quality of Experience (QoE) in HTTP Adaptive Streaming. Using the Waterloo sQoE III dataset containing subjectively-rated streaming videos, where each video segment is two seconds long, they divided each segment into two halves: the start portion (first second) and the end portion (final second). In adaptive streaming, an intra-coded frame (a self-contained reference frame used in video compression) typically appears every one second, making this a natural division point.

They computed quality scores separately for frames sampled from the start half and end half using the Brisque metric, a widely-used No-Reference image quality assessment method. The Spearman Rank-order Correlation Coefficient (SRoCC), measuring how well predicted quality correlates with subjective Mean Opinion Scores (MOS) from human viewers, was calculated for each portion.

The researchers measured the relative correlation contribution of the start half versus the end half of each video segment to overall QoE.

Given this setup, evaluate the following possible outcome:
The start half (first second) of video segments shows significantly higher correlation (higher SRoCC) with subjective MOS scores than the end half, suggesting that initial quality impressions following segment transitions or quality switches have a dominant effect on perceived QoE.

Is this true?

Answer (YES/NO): NO